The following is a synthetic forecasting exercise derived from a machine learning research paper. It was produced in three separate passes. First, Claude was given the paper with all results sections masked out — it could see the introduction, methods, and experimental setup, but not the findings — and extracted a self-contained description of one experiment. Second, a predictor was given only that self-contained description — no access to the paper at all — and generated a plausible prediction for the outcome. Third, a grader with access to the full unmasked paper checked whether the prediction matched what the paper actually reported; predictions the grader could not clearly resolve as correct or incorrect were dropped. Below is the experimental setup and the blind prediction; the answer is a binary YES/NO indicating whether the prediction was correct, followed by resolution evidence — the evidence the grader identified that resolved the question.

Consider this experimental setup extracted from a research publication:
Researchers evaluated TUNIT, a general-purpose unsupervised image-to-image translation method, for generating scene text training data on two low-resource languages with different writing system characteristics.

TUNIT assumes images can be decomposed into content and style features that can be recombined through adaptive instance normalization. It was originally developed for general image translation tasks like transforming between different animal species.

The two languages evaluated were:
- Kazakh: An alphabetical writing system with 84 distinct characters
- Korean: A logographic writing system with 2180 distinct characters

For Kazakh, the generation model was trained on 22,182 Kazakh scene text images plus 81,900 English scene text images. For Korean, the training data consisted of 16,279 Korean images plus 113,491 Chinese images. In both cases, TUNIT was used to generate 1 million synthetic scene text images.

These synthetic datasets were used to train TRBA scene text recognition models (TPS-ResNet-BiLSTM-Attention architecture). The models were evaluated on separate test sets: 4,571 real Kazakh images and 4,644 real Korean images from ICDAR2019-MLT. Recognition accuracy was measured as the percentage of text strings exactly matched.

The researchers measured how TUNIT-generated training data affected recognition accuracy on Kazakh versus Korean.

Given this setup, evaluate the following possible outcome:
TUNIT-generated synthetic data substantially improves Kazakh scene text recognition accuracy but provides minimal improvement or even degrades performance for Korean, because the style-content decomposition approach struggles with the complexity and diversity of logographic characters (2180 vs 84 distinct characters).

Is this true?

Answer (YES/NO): NO